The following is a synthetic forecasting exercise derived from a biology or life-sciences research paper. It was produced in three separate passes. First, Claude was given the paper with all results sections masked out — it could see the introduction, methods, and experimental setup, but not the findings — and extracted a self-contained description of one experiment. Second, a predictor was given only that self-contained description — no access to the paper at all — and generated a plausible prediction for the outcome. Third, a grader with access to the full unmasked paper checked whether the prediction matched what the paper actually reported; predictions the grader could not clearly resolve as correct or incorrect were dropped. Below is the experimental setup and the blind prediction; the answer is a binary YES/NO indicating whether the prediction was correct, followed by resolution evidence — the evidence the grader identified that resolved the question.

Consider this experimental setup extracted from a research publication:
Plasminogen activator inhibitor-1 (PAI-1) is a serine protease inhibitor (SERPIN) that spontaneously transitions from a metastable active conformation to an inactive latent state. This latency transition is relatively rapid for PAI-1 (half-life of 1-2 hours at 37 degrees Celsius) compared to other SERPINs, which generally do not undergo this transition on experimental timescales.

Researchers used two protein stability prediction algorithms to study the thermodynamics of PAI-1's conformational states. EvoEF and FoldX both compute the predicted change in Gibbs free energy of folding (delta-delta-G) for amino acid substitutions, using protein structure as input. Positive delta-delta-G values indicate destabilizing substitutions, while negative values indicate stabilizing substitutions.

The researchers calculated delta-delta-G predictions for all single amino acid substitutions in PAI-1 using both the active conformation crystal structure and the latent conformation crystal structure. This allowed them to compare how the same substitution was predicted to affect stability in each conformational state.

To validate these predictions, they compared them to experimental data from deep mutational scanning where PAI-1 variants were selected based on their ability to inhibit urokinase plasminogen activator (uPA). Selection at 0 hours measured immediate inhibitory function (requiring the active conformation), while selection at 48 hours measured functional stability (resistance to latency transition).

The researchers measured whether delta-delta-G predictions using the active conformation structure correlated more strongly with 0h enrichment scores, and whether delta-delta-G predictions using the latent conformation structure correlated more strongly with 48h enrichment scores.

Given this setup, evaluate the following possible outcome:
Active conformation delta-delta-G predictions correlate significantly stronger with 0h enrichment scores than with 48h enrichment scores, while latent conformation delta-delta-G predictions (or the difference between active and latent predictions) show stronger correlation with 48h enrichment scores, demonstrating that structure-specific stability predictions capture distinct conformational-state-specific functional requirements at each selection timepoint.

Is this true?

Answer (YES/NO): NO